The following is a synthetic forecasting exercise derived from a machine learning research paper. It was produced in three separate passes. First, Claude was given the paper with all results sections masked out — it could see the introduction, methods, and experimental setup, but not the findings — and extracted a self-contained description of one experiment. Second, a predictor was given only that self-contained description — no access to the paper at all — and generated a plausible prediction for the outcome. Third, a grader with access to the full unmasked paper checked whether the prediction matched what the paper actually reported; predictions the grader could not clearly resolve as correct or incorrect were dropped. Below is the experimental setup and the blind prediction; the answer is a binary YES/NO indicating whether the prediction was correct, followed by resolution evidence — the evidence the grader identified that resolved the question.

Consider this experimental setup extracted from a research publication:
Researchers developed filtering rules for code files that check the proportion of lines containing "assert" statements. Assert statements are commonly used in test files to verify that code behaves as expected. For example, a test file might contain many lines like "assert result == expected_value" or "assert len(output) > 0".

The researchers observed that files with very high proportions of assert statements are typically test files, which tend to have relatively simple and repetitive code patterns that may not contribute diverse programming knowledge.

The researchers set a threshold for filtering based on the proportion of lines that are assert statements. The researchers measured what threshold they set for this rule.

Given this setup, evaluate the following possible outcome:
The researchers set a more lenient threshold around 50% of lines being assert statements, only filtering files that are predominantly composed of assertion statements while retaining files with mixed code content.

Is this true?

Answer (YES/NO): NO